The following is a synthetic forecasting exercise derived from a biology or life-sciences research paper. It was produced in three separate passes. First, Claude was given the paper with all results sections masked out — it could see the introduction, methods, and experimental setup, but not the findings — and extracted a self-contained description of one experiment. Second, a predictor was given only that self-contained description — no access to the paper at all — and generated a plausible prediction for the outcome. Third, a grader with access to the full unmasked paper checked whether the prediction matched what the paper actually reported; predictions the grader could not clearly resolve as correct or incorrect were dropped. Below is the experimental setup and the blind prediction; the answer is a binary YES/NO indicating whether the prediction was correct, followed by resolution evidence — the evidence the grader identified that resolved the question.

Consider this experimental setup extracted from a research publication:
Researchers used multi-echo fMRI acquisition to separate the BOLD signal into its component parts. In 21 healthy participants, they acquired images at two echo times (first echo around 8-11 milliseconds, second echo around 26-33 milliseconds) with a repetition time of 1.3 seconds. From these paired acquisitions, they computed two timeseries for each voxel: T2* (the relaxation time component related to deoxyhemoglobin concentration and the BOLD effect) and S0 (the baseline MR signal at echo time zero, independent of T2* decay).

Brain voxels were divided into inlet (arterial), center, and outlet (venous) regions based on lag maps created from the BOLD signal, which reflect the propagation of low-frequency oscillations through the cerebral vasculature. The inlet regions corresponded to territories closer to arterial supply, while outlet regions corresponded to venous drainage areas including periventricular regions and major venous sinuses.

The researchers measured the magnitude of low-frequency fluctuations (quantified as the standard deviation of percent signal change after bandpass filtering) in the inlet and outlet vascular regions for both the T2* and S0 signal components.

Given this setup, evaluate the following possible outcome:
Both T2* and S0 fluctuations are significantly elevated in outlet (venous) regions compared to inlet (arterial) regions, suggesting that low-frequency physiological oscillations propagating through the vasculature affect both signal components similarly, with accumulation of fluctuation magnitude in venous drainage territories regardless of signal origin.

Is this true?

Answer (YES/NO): NO